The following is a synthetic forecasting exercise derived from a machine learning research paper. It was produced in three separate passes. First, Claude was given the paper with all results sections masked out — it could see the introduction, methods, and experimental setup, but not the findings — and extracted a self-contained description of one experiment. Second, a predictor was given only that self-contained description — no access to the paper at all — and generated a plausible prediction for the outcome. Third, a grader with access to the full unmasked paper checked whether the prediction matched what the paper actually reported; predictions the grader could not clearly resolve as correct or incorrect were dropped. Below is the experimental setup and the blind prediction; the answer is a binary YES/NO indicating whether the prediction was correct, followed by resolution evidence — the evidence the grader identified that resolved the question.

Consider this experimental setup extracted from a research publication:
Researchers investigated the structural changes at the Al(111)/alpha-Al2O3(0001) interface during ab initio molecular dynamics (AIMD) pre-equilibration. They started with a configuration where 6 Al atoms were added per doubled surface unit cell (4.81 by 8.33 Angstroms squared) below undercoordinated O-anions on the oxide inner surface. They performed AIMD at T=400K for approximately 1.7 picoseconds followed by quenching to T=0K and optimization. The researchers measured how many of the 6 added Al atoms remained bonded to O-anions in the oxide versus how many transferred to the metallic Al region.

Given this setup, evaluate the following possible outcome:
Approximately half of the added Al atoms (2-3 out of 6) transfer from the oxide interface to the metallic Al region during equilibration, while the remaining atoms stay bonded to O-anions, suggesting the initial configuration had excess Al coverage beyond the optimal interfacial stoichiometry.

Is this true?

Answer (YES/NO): YES